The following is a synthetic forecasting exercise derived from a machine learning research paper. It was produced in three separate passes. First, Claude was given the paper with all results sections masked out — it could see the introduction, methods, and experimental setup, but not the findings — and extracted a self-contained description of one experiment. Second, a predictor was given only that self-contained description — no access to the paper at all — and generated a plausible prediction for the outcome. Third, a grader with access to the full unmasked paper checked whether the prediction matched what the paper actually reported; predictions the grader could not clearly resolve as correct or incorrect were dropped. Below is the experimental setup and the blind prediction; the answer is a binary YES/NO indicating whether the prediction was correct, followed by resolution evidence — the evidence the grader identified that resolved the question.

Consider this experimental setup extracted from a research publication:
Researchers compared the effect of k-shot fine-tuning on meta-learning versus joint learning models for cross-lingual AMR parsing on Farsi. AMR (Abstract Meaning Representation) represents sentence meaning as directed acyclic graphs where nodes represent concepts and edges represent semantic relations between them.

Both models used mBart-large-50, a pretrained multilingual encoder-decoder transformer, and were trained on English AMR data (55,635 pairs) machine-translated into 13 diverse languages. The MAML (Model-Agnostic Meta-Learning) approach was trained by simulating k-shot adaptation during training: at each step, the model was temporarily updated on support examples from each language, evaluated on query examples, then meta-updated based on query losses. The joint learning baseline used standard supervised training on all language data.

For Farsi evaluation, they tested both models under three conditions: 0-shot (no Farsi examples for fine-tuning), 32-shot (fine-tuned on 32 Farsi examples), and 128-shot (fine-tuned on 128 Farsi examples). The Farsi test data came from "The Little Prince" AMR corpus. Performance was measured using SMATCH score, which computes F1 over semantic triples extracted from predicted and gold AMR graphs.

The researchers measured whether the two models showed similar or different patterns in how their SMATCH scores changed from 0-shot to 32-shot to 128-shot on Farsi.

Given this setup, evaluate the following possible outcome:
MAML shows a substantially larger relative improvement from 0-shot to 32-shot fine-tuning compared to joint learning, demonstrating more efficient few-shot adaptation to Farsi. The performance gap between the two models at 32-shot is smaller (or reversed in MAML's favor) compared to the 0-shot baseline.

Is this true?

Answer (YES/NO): NO